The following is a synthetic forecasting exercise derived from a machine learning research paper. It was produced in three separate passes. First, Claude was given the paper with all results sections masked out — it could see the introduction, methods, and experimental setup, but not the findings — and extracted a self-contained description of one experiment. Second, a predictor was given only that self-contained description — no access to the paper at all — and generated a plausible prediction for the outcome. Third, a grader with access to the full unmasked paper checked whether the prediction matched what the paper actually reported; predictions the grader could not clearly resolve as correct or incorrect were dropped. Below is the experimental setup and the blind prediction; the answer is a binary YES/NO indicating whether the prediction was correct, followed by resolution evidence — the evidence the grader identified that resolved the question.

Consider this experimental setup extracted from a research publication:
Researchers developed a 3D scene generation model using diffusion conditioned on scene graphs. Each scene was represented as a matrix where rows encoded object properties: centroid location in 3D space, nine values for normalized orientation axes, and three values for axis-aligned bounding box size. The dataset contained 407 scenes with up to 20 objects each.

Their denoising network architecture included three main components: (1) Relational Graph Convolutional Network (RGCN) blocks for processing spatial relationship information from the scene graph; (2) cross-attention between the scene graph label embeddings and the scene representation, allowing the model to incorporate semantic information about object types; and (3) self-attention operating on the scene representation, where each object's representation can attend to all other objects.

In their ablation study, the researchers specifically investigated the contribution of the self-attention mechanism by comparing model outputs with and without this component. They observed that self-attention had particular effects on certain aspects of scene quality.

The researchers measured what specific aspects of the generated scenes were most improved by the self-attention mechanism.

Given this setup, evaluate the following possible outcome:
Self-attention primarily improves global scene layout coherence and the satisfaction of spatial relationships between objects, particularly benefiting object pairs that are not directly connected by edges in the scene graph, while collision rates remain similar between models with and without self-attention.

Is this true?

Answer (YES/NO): NO